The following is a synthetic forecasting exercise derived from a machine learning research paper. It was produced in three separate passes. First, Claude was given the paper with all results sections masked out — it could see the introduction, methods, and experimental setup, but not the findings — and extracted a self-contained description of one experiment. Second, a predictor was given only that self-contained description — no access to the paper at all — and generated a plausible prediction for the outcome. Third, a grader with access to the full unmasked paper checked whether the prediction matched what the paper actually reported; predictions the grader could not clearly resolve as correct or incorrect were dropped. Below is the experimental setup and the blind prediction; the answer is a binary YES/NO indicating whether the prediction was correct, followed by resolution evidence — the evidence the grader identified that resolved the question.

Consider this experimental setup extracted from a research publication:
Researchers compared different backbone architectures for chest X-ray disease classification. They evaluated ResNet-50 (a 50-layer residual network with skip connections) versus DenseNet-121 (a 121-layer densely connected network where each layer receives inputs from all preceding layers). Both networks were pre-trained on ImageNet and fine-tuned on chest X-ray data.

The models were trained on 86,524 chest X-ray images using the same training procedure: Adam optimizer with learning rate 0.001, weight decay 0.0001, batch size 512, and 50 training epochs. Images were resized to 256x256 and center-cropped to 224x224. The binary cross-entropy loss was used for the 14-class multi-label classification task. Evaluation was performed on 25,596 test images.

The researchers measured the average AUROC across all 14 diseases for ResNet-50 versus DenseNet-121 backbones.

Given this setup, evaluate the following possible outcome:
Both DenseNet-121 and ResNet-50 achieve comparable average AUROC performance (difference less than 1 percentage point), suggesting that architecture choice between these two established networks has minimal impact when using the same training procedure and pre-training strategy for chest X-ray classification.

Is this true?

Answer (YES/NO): NO